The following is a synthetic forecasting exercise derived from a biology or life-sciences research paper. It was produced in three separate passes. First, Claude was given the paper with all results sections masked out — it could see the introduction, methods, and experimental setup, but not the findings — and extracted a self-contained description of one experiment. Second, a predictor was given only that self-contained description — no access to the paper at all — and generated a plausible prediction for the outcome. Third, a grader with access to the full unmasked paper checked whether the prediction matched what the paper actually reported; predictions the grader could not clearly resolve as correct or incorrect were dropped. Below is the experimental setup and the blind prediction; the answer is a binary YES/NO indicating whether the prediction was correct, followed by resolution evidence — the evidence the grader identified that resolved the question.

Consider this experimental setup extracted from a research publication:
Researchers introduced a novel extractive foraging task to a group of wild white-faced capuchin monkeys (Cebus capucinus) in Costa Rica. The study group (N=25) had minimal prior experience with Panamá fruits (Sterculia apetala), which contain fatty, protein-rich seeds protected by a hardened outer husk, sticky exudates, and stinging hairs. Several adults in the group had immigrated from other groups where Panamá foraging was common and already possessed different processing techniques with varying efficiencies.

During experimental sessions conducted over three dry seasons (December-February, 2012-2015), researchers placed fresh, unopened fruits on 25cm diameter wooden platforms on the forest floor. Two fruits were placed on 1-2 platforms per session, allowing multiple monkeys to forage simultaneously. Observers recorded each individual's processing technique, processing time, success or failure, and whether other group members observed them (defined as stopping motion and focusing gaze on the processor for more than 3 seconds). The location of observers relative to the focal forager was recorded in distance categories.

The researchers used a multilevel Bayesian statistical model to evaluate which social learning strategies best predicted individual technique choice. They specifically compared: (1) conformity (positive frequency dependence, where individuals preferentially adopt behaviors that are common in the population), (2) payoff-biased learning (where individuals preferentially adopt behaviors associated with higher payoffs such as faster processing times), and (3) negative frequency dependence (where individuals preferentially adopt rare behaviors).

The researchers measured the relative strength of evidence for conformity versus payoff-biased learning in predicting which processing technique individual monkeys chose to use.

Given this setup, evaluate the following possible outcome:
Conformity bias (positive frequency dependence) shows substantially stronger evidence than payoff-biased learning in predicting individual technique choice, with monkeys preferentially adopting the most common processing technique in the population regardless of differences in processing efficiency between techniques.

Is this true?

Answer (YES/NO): NO